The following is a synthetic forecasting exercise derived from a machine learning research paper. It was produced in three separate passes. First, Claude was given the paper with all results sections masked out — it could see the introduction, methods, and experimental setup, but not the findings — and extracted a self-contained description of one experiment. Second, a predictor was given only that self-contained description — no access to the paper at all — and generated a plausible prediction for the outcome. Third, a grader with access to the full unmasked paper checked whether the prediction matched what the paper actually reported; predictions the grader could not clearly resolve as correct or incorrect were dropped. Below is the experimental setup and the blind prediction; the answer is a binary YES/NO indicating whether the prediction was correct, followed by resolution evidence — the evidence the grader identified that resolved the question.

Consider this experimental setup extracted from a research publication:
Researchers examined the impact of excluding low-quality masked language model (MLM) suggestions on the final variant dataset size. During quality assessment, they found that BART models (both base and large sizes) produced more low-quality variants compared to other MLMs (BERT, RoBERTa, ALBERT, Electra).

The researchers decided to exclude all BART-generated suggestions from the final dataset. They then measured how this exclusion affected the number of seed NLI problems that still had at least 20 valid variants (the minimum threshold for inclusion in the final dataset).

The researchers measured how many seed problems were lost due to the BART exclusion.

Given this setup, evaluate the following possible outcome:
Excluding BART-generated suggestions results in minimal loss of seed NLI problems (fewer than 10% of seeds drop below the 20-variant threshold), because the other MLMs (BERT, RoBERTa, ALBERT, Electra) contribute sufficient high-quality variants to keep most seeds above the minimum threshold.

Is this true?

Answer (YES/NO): NO